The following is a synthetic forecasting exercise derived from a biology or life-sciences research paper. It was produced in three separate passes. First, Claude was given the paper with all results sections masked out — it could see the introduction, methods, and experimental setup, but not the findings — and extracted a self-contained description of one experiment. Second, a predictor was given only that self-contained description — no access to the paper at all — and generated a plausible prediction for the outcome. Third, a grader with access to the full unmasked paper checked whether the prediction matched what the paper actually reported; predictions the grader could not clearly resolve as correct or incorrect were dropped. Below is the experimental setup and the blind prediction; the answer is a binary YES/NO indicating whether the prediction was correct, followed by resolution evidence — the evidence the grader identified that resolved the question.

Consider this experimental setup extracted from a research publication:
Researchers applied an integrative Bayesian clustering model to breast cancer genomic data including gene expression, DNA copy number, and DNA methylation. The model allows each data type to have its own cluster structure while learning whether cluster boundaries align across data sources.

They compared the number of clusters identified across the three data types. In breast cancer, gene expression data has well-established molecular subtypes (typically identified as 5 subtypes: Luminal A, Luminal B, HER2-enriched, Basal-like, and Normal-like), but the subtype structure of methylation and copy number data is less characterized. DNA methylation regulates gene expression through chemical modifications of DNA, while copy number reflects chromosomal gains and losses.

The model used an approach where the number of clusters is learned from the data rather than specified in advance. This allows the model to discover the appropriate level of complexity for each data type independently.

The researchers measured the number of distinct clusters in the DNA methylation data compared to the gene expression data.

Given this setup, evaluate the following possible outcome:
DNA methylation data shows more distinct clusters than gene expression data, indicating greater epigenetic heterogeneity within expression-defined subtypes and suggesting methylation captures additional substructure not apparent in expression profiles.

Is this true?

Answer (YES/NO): YES